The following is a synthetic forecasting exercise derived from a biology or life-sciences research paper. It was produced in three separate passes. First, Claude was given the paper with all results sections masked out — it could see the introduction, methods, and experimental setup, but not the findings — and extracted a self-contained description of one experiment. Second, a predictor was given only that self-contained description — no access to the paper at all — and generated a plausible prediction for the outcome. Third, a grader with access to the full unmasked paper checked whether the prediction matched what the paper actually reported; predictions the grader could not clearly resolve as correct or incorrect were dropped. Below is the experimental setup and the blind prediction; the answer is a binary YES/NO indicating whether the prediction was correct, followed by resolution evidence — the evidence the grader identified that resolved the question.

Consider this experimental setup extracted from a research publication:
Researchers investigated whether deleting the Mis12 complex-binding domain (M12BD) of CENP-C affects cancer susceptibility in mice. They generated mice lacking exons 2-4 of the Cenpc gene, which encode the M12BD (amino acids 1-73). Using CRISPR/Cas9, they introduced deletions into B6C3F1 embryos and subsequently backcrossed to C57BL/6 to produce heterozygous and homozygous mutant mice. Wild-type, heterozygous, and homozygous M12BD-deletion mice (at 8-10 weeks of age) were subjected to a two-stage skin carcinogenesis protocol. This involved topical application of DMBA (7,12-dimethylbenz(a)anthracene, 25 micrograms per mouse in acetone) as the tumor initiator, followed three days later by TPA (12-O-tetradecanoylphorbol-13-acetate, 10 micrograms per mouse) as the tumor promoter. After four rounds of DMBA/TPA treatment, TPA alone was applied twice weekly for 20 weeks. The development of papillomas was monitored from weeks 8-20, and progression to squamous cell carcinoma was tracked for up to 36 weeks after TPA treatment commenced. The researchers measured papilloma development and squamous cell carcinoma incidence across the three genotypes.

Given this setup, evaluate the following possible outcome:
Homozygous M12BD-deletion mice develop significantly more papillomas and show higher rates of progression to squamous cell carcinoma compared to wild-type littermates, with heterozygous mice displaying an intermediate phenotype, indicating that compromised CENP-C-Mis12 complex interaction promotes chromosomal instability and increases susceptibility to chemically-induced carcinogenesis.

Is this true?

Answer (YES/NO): NO